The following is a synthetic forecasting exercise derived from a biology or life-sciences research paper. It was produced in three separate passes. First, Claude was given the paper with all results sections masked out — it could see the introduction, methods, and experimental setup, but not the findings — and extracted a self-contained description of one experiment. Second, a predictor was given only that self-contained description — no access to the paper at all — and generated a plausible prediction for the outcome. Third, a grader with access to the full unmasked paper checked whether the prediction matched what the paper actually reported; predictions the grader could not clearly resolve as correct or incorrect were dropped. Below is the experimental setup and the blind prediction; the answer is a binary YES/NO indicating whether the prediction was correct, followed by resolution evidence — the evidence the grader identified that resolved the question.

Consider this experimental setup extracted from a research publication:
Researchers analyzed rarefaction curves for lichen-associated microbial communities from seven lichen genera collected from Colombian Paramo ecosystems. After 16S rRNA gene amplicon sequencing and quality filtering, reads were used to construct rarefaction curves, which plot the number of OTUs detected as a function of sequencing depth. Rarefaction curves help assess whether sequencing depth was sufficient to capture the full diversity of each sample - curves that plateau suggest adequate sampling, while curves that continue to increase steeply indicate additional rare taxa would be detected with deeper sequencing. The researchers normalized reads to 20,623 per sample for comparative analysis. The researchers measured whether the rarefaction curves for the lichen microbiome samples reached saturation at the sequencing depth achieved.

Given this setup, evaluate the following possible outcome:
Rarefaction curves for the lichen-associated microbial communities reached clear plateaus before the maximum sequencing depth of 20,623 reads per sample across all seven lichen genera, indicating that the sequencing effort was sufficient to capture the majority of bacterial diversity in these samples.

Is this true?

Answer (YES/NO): NO